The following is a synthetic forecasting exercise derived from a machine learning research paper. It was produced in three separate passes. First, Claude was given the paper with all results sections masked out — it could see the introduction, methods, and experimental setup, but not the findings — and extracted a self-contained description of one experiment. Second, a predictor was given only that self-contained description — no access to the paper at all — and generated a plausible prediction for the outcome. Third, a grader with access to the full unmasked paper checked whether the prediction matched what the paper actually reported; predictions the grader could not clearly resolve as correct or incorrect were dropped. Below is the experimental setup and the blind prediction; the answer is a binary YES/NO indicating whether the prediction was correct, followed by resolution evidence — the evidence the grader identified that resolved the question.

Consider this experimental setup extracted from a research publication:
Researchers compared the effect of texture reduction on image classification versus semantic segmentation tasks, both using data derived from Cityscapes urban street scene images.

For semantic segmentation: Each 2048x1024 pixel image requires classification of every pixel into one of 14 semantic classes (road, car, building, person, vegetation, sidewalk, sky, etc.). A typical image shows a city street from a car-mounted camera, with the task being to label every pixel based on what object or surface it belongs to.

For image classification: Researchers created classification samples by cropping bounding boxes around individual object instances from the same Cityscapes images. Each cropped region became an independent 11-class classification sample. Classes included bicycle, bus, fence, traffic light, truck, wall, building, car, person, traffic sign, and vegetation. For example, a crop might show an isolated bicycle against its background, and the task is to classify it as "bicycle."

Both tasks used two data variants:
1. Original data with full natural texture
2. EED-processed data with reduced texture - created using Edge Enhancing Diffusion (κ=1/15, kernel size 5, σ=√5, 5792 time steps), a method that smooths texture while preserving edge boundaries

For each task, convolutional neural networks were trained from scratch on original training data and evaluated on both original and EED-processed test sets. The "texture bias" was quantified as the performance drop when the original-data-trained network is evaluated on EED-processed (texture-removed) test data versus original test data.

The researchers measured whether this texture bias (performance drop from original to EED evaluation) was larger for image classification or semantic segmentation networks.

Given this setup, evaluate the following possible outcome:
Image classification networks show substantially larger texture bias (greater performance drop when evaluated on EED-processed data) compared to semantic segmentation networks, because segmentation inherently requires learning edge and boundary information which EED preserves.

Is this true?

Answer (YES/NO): NO